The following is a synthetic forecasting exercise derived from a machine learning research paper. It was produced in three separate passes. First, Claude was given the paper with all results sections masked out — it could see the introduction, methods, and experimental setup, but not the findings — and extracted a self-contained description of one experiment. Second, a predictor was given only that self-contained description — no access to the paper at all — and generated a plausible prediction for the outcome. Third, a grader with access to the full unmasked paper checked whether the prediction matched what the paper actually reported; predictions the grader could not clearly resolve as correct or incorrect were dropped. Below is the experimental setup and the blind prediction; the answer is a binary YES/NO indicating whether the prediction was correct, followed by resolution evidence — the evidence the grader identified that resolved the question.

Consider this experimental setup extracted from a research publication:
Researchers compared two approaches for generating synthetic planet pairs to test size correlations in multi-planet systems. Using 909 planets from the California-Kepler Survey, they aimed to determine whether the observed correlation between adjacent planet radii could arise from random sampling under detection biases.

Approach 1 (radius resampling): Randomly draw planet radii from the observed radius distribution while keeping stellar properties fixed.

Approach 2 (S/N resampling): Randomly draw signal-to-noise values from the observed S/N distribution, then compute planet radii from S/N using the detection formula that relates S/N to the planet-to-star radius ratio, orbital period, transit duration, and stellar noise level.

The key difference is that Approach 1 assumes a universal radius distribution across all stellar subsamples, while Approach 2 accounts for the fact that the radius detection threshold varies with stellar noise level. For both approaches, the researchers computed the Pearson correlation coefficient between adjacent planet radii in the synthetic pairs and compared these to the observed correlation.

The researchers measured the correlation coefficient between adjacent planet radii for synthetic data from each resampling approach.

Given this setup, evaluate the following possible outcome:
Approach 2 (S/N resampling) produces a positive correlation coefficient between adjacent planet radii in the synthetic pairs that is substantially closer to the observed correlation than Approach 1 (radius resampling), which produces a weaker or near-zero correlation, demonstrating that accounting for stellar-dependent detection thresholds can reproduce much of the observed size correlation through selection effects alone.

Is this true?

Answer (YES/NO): YES